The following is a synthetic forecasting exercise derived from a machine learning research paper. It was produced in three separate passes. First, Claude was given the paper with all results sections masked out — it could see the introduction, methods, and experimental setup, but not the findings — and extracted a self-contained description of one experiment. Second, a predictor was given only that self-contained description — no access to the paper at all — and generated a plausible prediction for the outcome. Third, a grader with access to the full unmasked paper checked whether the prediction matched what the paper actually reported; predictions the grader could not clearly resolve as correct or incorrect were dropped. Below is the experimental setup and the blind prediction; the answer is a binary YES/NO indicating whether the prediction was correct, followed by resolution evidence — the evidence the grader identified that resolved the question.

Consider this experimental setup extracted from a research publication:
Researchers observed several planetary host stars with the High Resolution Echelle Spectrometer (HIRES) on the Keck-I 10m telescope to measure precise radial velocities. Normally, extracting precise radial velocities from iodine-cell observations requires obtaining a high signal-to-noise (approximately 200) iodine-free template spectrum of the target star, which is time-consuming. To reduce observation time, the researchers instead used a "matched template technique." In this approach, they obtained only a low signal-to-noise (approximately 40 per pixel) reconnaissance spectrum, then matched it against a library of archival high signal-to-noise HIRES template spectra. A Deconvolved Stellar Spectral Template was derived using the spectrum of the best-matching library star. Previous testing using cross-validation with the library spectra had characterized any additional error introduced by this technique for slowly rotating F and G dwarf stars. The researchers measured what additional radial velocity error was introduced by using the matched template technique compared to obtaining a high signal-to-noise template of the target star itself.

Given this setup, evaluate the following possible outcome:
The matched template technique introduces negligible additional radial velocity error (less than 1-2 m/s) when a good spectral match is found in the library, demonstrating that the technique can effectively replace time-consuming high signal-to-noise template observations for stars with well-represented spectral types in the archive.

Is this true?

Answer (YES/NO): NO